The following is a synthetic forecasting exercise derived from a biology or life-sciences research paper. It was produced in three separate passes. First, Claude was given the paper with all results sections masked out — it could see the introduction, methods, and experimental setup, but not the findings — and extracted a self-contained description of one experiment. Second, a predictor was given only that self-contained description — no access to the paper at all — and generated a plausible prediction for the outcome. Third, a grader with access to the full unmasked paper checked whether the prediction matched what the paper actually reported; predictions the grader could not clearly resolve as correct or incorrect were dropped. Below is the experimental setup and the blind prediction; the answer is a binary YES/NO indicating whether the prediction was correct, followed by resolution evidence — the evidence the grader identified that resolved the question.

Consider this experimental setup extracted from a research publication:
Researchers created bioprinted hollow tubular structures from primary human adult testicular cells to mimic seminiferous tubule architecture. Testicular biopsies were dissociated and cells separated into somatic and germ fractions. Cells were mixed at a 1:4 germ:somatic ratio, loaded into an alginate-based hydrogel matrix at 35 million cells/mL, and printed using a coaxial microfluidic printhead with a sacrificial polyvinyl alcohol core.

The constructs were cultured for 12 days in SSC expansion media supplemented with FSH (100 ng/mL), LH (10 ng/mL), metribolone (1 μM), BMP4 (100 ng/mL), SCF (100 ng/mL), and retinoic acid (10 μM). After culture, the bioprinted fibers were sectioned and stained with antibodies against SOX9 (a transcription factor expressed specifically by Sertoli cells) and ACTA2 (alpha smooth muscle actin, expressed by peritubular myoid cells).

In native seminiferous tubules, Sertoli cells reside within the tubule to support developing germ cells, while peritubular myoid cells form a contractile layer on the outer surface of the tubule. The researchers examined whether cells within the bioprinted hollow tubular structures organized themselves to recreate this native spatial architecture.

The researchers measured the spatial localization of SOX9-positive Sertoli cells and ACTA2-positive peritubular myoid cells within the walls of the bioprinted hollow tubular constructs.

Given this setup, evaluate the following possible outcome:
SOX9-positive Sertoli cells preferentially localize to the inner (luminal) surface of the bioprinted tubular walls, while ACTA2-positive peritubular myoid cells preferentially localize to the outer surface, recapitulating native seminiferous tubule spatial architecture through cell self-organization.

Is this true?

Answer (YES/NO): YES